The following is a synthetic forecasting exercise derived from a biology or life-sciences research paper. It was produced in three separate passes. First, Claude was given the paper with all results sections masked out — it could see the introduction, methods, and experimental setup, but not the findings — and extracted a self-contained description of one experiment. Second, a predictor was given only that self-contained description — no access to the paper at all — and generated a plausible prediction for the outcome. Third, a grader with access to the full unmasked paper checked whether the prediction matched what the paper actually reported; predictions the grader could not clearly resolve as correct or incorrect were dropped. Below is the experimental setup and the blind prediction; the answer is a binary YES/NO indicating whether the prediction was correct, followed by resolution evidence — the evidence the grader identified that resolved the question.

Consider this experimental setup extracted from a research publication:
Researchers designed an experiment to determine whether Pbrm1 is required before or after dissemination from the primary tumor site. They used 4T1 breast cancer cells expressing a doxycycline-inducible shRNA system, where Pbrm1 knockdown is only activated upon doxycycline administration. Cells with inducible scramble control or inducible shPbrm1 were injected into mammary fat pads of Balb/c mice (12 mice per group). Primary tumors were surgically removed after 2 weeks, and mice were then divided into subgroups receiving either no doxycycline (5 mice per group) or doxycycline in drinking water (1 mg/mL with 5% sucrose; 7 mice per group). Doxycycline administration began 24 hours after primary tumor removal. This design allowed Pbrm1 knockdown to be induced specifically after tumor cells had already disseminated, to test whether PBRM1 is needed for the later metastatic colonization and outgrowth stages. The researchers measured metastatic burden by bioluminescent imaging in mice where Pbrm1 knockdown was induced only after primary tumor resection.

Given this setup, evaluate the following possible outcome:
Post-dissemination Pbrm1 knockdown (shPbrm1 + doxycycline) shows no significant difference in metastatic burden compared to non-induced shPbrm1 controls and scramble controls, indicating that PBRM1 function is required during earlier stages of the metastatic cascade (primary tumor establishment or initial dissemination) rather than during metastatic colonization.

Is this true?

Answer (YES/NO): NO